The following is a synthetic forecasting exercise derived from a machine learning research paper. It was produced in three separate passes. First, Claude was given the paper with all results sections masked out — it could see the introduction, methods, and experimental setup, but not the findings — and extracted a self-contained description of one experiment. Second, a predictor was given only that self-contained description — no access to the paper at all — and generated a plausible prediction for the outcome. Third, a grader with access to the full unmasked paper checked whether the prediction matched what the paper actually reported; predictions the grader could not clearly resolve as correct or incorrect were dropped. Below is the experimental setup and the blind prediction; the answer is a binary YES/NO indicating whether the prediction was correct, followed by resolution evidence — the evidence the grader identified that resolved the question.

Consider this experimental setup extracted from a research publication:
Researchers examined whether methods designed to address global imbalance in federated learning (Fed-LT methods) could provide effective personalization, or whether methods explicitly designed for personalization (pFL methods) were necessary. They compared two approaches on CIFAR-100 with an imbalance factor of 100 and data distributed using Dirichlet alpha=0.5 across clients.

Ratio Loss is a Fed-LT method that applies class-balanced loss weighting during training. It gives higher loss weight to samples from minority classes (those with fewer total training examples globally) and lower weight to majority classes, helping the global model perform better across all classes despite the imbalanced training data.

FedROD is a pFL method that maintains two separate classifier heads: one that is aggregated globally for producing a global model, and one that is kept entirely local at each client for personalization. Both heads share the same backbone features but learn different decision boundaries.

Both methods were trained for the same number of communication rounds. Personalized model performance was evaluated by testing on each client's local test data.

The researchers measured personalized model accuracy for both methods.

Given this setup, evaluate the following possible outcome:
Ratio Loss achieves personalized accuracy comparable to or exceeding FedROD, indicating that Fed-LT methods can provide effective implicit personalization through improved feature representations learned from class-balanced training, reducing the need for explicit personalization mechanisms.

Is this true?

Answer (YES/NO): NO